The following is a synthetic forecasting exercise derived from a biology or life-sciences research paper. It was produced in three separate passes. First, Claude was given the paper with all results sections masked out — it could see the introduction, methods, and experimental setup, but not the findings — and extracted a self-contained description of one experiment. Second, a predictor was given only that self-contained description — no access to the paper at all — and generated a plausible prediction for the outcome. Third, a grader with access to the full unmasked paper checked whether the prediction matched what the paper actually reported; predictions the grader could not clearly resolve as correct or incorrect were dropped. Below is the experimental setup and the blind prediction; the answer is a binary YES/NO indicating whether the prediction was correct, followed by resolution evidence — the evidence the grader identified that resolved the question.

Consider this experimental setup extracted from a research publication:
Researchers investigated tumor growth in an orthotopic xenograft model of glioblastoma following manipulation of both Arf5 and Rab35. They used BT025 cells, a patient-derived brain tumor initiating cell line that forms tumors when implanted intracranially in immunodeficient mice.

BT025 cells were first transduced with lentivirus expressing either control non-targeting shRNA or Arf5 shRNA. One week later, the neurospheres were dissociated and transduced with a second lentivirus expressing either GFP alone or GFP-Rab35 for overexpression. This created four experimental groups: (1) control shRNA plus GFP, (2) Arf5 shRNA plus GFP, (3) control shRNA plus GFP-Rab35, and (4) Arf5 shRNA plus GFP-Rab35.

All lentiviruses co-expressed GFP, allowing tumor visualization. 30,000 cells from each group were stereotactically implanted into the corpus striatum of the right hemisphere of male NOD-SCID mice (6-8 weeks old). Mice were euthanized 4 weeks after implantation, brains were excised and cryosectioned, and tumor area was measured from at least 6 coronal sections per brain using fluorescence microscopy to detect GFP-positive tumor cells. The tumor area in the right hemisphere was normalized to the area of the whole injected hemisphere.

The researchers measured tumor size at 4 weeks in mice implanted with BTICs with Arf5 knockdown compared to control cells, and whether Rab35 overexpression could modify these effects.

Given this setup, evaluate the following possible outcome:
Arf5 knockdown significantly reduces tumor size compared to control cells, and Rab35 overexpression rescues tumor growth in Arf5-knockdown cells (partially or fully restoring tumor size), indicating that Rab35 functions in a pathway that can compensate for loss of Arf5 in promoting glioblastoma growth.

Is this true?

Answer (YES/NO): NO